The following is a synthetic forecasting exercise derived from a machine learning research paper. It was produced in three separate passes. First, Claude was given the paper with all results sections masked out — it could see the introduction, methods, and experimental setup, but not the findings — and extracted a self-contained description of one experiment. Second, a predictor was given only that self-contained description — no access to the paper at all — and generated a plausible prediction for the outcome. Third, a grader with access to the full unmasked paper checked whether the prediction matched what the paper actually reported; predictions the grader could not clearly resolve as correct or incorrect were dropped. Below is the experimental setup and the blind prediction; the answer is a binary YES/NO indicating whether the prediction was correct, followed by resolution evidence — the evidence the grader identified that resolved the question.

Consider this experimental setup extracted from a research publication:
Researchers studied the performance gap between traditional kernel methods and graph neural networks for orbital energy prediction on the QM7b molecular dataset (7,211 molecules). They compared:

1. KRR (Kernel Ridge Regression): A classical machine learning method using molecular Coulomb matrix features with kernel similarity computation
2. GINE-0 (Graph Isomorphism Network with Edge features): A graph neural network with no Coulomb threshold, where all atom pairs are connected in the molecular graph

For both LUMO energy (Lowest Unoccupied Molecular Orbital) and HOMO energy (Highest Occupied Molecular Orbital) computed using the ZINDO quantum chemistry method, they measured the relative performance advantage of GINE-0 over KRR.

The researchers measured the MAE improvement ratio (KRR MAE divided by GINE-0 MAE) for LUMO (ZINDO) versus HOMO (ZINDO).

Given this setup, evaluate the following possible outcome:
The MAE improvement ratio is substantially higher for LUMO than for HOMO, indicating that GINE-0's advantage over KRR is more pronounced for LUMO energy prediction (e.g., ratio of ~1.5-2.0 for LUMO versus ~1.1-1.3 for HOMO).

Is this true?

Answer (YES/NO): NO